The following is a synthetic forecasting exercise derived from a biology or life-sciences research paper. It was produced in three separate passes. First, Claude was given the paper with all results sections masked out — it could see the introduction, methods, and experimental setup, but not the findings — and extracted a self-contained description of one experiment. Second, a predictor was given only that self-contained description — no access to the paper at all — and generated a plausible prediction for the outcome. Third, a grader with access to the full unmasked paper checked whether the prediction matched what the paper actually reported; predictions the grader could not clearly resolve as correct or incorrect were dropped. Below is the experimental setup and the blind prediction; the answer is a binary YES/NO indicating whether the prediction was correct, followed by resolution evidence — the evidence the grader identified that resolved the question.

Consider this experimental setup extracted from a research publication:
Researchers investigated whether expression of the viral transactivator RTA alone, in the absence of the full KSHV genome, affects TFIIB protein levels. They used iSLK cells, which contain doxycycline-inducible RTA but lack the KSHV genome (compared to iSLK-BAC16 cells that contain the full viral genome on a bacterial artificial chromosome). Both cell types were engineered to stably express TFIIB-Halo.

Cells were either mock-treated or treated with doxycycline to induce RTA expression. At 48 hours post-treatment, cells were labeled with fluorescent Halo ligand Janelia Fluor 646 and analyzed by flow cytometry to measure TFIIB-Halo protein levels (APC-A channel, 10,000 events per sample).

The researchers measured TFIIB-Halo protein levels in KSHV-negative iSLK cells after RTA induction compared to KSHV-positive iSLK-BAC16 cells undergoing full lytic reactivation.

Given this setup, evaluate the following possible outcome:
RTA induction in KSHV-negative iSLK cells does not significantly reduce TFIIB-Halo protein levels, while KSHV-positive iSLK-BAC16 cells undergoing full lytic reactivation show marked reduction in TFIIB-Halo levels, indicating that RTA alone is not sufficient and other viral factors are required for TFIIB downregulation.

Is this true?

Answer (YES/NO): NO